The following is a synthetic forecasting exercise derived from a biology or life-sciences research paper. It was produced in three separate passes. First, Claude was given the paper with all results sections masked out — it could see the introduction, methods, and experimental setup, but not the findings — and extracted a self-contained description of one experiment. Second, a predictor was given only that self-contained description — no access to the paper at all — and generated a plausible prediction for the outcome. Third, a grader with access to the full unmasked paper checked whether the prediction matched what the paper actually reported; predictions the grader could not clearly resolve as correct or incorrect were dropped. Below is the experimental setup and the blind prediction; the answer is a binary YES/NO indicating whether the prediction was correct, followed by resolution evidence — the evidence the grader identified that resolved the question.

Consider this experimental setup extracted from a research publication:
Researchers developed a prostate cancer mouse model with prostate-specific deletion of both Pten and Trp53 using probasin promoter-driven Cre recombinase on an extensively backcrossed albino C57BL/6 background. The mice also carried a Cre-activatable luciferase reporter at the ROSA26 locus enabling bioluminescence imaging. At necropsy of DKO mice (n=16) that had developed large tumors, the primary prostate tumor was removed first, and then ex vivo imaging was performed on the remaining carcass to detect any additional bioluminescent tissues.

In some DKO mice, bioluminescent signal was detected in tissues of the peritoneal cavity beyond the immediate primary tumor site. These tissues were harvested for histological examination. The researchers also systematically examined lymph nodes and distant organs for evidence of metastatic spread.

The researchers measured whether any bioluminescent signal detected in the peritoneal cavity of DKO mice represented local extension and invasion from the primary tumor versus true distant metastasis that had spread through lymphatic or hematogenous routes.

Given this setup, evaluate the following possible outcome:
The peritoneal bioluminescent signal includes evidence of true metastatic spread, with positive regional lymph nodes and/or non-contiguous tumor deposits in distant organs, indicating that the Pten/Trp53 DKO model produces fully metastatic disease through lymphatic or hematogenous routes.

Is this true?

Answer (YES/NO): NO